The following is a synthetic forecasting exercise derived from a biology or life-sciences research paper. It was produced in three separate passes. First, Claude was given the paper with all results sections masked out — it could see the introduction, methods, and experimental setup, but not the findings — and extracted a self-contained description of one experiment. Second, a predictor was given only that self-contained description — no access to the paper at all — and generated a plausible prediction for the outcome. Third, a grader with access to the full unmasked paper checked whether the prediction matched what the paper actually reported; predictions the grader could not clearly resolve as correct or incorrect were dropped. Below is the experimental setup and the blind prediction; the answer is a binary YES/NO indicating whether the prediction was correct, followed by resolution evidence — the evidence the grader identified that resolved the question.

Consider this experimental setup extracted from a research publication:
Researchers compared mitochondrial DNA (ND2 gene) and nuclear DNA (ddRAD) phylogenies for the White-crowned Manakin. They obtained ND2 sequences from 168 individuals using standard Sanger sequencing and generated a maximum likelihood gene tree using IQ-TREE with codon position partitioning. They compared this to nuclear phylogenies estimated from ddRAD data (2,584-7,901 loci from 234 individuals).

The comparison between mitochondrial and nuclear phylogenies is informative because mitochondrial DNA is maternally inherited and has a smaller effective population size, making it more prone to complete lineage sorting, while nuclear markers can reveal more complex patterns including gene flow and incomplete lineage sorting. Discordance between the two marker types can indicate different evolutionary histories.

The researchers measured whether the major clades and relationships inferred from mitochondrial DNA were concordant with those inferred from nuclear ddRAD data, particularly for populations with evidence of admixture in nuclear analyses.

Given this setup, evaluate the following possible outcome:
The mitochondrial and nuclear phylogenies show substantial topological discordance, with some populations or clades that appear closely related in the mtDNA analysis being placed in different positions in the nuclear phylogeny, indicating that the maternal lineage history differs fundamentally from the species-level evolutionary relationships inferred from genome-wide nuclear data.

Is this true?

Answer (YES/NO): NO